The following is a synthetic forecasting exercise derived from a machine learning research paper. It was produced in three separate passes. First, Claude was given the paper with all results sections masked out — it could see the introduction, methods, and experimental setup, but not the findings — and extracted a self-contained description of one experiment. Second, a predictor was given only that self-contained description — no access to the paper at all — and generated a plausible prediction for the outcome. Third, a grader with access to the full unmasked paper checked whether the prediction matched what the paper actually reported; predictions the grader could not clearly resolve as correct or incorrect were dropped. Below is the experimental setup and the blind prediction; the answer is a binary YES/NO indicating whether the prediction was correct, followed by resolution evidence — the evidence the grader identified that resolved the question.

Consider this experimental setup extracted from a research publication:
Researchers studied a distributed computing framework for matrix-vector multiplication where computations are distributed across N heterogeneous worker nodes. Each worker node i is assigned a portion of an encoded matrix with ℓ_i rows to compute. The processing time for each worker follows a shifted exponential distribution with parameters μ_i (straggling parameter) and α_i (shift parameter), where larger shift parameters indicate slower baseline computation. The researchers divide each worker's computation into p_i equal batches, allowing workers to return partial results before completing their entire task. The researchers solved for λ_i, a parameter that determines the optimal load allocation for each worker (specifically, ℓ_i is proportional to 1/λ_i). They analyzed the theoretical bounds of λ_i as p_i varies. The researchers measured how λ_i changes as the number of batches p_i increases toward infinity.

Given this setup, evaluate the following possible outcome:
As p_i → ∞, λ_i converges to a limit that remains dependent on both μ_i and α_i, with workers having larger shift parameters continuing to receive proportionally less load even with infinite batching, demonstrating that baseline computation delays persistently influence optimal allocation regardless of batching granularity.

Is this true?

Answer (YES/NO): NO